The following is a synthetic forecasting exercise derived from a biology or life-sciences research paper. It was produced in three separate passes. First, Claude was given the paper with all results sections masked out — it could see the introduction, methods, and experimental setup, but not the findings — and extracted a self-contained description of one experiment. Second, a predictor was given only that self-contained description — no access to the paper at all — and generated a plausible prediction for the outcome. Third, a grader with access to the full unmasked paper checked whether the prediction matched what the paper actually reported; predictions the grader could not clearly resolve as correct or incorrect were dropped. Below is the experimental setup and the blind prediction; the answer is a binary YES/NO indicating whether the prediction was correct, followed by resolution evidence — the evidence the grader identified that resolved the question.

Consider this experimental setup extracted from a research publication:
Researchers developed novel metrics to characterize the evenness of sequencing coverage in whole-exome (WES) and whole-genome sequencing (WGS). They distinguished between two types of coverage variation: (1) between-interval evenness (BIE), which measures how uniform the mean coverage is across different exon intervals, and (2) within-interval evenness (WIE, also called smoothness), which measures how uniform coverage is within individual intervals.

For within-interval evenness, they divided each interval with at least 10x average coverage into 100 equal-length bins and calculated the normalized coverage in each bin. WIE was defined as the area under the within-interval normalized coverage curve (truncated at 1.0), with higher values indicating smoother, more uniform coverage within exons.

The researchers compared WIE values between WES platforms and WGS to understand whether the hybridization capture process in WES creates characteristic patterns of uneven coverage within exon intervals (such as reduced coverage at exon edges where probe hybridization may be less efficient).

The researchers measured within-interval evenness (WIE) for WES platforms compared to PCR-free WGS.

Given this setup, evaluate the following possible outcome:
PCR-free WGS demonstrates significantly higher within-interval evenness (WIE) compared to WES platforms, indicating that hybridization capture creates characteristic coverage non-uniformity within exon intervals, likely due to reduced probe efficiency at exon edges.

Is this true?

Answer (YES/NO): YES